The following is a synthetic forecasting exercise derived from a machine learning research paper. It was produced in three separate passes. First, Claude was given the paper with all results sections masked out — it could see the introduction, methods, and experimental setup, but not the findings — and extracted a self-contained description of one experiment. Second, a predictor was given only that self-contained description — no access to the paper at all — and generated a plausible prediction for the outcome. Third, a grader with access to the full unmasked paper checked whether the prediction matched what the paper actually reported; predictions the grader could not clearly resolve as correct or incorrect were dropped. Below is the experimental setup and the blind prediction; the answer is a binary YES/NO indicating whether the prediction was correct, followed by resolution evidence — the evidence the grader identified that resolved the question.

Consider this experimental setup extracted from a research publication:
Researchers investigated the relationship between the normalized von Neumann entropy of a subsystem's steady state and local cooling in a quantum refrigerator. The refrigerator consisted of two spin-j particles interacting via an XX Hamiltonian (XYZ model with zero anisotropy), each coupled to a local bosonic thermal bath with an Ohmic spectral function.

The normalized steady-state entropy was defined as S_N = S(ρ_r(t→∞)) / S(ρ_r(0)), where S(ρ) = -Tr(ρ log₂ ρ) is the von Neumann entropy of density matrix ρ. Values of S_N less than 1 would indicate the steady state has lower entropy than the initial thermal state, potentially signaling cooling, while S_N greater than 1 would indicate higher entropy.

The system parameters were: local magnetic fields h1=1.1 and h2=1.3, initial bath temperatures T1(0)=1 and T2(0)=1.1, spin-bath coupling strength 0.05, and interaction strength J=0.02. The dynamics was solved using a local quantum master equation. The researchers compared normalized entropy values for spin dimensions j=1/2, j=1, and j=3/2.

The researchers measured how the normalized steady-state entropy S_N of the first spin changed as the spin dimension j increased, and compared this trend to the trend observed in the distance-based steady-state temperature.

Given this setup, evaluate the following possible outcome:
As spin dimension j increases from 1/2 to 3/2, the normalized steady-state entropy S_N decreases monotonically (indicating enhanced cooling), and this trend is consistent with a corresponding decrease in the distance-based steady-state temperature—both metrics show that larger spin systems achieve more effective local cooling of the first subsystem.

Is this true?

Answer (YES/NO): YES